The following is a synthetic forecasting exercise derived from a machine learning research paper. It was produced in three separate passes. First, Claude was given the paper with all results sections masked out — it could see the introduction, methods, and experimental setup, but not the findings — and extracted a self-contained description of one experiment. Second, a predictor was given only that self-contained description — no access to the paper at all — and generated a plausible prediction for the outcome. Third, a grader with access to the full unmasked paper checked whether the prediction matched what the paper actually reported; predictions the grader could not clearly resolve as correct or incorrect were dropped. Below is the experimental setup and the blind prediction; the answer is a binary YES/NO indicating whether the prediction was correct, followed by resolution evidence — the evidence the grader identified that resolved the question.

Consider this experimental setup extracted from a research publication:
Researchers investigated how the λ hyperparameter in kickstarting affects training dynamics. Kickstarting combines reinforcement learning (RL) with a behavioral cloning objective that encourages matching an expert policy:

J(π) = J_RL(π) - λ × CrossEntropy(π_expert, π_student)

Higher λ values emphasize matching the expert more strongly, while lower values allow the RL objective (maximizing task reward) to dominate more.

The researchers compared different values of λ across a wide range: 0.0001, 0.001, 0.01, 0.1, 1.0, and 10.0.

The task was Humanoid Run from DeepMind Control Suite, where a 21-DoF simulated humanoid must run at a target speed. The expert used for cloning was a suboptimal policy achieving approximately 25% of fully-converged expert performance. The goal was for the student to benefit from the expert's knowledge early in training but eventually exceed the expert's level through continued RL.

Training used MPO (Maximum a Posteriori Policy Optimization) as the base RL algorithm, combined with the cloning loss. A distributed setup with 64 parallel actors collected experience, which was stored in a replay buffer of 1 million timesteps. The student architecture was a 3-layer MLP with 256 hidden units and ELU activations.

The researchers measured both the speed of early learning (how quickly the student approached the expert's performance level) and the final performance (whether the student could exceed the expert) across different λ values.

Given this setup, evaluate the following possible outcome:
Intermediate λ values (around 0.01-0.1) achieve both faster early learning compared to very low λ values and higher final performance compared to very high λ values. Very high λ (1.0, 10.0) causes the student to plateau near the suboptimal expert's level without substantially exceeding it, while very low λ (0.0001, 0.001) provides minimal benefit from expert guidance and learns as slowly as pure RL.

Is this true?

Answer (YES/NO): NO